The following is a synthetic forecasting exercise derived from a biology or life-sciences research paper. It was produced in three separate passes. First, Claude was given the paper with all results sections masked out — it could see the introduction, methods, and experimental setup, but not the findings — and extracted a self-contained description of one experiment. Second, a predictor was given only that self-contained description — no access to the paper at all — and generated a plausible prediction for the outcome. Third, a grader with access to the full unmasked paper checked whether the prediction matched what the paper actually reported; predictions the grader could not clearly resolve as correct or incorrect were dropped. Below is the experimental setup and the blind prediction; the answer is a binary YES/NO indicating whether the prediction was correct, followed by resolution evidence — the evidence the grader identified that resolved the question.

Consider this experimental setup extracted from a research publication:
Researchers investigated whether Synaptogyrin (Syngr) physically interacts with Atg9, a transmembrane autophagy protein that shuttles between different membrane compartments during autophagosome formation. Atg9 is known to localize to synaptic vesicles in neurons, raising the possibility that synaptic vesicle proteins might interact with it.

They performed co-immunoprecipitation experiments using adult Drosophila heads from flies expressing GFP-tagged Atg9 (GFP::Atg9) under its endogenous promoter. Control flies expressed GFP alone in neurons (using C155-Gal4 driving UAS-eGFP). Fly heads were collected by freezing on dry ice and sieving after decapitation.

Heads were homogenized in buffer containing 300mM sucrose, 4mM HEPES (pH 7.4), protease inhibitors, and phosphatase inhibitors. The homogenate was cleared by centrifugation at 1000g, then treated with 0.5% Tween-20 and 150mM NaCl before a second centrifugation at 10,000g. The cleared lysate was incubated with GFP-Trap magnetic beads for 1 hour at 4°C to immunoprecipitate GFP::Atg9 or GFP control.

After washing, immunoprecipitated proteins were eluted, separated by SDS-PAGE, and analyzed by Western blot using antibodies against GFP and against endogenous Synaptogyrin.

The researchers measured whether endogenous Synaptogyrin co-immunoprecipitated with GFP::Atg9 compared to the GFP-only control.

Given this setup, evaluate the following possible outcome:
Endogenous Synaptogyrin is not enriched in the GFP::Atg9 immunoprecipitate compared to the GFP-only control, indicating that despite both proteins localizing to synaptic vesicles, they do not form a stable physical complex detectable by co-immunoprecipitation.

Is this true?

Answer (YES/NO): NO